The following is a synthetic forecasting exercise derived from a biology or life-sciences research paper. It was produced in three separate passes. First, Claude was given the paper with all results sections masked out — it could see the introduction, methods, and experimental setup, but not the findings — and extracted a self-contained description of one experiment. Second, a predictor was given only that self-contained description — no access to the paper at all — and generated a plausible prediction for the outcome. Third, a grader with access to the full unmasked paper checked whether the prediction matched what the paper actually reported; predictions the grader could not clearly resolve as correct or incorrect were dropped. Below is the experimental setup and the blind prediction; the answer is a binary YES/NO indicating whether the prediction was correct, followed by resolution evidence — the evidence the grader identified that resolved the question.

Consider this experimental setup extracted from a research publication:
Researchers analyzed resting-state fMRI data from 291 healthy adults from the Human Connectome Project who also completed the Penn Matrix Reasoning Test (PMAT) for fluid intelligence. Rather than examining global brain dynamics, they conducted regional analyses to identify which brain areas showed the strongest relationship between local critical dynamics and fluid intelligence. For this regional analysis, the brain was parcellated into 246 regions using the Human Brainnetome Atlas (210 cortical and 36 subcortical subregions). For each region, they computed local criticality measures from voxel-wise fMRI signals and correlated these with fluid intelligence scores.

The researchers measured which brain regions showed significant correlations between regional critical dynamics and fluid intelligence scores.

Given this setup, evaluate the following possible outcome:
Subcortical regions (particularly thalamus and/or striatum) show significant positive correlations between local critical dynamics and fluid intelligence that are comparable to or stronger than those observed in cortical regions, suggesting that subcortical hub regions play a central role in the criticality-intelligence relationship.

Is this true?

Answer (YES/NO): NO